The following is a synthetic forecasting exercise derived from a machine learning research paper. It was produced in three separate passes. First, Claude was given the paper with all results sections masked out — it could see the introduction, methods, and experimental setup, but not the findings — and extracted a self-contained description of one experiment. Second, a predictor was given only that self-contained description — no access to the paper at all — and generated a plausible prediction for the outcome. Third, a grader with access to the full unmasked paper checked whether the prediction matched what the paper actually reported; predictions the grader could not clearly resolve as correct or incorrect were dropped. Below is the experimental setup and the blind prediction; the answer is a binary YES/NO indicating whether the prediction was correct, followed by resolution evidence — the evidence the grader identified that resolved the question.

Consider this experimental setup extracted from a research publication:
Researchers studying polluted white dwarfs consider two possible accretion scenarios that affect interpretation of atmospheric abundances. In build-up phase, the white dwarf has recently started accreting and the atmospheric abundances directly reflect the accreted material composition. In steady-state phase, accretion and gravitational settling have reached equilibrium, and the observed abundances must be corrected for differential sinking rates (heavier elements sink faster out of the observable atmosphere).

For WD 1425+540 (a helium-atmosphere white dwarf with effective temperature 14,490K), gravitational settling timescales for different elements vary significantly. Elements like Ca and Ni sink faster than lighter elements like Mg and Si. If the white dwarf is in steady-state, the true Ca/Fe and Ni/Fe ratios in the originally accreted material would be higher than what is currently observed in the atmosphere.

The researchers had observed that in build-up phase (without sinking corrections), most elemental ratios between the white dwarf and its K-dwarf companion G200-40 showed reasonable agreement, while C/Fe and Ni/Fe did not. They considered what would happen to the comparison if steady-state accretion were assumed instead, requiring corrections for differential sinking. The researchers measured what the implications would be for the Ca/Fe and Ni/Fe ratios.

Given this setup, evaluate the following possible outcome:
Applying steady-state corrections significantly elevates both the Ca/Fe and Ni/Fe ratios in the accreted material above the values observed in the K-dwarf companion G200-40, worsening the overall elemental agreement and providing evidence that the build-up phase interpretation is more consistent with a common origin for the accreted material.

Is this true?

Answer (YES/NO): YES